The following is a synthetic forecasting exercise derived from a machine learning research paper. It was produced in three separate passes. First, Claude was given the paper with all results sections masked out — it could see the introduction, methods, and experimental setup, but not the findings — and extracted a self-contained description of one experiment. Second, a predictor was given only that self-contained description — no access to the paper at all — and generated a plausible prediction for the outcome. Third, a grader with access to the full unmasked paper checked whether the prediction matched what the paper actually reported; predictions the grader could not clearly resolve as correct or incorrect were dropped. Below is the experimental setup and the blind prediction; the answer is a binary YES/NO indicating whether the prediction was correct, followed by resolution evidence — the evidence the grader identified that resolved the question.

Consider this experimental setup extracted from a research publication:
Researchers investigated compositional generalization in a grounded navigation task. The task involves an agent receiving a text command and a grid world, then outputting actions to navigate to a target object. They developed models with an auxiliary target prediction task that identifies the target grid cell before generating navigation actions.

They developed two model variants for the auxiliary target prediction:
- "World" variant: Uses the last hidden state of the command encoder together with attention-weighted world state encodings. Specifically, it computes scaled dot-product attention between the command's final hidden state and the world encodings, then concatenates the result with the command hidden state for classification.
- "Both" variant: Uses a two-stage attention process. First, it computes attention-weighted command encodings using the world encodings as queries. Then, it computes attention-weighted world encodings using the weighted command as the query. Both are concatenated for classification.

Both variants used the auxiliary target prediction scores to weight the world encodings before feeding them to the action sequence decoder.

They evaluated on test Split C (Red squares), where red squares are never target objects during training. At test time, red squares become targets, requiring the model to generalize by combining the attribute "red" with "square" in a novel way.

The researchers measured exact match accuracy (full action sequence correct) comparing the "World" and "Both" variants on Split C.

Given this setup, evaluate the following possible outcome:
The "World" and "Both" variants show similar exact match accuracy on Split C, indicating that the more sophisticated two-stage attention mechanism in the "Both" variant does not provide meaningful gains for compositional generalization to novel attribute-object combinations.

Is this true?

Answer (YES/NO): YES